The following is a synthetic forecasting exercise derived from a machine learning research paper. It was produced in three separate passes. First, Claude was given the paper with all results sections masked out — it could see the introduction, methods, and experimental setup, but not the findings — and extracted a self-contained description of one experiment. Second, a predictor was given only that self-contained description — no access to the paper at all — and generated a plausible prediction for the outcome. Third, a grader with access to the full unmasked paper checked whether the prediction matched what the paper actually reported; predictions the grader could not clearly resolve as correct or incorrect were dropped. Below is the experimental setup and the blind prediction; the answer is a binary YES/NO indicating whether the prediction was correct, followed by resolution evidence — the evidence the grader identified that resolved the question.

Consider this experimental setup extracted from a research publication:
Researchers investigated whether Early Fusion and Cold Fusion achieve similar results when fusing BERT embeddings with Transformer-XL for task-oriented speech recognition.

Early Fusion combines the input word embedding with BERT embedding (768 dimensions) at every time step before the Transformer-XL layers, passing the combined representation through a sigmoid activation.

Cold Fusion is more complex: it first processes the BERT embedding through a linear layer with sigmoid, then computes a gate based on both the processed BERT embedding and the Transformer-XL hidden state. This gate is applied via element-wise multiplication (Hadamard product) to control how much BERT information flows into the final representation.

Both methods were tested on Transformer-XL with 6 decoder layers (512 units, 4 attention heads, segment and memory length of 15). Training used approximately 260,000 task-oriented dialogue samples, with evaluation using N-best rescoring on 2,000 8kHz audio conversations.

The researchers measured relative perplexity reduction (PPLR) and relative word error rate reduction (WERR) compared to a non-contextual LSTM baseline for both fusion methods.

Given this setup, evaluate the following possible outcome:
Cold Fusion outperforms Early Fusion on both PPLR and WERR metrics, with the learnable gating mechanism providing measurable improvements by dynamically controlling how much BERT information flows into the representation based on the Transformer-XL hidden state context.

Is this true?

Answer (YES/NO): NO